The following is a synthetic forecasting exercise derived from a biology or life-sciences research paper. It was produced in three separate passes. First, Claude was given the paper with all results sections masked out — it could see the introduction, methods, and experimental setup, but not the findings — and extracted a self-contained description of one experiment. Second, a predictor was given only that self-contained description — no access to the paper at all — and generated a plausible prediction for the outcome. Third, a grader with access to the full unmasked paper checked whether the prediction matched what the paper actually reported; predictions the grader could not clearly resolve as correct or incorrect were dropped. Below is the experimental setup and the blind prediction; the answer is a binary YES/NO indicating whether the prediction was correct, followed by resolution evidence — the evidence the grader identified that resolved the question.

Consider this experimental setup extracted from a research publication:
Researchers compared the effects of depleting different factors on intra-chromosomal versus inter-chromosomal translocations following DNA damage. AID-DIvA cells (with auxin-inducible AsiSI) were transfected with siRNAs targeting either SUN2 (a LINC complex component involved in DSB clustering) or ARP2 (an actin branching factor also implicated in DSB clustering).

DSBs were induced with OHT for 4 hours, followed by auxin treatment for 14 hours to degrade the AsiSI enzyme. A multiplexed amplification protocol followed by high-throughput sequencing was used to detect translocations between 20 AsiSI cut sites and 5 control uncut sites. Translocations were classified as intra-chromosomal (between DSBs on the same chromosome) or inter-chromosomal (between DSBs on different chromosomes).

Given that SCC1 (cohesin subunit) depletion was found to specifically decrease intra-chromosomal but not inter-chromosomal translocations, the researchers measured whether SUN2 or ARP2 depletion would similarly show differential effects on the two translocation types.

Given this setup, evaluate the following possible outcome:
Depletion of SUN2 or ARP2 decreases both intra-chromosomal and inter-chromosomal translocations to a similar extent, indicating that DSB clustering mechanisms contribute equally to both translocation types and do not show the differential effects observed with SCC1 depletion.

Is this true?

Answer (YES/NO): YES